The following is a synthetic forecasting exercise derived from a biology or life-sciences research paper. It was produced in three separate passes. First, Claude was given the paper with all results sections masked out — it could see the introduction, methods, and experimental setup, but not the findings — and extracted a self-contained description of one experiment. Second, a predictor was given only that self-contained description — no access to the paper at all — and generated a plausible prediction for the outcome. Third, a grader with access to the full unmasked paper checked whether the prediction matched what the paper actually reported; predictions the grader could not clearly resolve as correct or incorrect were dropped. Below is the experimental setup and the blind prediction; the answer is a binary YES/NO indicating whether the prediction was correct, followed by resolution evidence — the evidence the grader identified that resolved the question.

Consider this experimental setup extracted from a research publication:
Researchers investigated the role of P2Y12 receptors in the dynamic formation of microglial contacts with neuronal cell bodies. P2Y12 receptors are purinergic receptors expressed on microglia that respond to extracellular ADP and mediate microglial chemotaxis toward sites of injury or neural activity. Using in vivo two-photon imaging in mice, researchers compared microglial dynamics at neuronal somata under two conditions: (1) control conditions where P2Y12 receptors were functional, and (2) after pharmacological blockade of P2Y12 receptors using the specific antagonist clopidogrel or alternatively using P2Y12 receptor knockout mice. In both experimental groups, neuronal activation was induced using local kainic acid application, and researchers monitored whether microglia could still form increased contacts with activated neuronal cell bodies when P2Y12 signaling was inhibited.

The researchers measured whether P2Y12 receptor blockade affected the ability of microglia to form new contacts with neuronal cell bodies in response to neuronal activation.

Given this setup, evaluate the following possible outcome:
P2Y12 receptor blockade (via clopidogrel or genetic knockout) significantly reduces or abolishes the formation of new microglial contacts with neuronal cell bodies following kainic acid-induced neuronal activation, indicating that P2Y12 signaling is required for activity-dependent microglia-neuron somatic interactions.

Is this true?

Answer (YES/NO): NO